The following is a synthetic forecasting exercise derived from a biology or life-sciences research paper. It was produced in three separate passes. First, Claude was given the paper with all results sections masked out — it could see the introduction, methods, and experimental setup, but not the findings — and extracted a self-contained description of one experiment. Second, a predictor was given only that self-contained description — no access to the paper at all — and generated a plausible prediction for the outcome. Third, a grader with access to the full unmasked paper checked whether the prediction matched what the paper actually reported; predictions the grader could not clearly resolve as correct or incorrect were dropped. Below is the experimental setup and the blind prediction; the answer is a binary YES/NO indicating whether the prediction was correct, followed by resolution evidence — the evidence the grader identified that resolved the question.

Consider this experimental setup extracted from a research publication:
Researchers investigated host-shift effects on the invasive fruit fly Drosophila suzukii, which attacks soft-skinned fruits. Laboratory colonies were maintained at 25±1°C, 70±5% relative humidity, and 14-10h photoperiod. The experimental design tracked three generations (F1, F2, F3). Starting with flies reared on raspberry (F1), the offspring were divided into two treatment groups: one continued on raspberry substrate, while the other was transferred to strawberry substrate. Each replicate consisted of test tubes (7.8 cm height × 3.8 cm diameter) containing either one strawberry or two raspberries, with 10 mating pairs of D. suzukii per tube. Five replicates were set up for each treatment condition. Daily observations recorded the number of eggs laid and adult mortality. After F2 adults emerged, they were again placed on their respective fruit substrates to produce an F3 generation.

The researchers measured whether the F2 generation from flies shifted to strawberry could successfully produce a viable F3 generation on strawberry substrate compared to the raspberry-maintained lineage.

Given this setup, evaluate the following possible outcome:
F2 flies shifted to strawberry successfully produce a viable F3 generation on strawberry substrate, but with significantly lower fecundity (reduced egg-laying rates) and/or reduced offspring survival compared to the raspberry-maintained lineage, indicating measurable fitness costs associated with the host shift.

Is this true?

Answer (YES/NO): NO